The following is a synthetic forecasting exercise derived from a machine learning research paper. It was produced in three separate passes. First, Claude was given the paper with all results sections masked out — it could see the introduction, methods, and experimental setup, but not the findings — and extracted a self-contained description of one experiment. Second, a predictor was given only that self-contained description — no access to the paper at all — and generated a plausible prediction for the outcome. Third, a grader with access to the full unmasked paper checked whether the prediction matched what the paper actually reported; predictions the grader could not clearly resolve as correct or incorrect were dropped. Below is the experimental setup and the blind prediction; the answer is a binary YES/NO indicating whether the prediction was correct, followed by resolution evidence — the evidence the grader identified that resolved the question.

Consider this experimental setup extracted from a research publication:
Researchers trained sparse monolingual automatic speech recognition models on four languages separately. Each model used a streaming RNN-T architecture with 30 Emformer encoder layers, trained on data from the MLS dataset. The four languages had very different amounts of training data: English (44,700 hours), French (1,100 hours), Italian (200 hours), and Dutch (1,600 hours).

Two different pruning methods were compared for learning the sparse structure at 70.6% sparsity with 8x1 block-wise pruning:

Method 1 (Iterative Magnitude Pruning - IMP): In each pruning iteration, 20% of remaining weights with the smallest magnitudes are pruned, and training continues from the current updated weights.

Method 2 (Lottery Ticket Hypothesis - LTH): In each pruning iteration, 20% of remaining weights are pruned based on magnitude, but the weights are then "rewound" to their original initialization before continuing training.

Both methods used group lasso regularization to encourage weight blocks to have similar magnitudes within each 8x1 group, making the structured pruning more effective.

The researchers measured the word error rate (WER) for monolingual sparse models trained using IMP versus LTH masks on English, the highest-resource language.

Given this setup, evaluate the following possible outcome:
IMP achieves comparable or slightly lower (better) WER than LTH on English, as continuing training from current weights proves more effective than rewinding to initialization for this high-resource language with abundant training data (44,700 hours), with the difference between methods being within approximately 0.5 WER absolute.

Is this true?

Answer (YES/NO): YES